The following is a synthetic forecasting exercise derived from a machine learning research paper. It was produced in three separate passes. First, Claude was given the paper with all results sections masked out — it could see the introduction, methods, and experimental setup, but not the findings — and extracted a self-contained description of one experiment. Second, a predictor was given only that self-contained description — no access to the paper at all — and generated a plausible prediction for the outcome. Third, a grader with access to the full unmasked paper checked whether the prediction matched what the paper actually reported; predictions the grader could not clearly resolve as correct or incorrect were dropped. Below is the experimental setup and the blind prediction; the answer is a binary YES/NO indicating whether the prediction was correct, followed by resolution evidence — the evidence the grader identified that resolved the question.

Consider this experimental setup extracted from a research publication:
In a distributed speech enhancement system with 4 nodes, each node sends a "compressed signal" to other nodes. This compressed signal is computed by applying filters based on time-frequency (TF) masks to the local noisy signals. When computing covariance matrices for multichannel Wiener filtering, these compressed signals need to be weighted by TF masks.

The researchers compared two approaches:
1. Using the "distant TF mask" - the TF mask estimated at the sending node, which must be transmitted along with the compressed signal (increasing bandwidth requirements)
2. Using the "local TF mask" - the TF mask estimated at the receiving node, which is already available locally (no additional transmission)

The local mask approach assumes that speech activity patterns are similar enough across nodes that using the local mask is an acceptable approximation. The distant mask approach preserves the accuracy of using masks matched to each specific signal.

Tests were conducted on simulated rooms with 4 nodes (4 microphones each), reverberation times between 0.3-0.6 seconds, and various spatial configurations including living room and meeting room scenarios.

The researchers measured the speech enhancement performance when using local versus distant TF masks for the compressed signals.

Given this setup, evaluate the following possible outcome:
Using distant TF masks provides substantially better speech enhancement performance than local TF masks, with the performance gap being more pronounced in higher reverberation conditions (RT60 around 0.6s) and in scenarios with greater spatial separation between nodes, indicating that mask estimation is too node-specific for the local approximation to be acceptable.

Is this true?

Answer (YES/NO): NO